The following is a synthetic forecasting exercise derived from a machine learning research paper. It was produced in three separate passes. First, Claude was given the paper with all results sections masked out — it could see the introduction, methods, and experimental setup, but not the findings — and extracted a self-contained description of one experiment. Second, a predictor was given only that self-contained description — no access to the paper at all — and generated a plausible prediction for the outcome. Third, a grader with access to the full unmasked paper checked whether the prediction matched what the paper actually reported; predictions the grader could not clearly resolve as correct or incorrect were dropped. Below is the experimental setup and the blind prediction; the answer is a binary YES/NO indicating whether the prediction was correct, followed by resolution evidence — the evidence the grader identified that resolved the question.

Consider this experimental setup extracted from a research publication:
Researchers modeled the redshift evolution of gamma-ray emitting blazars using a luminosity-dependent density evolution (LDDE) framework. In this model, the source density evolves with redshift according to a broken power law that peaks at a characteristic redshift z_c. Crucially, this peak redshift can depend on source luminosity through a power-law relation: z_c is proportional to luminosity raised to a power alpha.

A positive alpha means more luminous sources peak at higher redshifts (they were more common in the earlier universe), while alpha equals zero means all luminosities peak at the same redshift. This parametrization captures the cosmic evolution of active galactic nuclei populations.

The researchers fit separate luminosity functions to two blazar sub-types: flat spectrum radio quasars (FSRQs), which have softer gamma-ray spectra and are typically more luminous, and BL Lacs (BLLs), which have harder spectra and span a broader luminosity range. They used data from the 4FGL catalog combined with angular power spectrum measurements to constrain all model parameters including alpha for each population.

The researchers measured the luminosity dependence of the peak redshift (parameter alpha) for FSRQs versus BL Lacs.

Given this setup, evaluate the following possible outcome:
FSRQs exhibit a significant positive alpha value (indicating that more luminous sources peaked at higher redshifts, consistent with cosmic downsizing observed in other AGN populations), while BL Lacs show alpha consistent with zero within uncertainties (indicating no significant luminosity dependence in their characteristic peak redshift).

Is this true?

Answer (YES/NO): NO